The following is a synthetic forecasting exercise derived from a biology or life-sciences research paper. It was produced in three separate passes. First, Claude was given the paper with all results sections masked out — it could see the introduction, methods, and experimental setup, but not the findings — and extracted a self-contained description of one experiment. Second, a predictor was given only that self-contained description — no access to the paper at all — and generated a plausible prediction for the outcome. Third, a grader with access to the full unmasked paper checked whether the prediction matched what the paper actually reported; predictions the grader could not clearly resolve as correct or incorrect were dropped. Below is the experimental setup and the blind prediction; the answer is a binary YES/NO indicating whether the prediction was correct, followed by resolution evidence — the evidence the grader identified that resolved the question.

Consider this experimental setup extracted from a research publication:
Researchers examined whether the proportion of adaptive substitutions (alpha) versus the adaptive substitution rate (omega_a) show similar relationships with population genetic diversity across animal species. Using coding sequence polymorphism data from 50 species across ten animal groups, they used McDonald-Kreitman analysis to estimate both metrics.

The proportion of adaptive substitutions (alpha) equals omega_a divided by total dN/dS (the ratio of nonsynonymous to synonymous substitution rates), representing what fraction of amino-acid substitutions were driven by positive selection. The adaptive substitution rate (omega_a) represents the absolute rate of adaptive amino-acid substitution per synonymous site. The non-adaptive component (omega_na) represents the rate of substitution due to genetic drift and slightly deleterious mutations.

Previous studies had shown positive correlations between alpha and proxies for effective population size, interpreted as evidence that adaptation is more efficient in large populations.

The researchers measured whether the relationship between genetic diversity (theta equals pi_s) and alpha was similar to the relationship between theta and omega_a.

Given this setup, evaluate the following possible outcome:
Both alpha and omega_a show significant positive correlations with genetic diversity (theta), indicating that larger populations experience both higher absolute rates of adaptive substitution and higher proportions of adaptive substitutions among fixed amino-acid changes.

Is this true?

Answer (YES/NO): NO